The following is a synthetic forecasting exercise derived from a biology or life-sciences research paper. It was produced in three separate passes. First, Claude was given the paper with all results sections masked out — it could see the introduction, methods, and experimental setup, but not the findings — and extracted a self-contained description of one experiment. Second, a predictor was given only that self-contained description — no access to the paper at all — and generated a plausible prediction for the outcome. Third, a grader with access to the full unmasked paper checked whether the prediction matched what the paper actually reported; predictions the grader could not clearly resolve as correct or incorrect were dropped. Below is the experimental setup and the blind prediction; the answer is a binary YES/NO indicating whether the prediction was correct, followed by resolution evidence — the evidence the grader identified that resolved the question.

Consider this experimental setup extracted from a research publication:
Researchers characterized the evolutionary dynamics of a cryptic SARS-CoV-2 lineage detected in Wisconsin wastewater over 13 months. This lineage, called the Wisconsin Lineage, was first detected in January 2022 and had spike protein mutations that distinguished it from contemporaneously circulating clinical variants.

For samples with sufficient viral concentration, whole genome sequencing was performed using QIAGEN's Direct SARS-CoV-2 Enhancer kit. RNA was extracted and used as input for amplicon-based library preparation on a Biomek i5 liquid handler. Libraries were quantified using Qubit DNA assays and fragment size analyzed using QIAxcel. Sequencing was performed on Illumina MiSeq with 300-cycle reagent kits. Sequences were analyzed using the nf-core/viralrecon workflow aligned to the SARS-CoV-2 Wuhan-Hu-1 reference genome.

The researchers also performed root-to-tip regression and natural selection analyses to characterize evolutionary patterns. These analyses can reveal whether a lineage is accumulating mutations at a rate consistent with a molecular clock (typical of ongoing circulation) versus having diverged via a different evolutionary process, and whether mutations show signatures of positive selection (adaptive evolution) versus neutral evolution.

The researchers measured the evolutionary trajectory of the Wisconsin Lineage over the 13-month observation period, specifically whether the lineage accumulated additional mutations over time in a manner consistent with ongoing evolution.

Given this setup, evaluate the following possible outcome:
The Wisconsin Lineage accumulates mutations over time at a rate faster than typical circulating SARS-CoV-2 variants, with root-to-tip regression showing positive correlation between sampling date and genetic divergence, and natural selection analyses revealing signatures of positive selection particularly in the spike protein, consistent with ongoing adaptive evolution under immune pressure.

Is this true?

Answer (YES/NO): YES